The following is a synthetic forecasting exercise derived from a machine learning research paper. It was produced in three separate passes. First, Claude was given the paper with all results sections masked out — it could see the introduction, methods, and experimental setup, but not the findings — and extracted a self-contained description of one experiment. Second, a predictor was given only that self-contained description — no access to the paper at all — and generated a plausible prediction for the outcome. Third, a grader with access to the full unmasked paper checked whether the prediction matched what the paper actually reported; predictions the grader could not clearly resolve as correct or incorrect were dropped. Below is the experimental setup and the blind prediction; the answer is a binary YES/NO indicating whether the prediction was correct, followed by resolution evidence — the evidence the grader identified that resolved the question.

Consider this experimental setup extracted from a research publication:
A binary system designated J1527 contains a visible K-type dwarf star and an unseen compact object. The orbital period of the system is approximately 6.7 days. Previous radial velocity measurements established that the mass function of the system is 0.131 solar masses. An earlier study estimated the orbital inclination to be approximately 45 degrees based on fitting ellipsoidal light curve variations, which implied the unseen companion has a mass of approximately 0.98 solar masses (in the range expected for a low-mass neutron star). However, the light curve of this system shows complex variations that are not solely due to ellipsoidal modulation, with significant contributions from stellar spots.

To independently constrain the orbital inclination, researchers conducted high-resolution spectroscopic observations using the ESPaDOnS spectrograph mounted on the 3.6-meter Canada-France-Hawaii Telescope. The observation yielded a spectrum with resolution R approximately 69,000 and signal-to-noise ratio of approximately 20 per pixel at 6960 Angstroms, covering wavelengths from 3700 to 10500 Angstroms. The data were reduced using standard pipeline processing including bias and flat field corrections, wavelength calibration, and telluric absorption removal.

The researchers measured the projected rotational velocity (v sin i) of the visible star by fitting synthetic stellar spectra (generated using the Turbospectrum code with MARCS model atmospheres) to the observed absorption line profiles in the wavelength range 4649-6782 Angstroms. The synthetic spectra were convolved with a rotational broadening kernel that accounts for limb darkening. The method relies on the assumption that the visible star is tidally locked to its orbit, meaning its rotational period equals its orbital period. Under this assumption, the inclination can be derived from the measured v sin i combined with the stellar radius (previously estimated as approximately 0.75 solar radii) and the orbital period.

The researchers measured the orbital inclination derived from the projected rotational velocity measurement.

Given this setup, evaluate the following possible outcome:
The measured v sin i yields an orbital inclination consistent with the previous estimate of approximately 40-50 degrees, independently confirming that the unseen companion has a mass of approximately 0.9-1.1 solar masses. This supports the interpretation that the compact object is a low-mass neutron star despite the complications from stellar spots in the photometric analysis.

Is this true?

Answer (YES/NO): NO